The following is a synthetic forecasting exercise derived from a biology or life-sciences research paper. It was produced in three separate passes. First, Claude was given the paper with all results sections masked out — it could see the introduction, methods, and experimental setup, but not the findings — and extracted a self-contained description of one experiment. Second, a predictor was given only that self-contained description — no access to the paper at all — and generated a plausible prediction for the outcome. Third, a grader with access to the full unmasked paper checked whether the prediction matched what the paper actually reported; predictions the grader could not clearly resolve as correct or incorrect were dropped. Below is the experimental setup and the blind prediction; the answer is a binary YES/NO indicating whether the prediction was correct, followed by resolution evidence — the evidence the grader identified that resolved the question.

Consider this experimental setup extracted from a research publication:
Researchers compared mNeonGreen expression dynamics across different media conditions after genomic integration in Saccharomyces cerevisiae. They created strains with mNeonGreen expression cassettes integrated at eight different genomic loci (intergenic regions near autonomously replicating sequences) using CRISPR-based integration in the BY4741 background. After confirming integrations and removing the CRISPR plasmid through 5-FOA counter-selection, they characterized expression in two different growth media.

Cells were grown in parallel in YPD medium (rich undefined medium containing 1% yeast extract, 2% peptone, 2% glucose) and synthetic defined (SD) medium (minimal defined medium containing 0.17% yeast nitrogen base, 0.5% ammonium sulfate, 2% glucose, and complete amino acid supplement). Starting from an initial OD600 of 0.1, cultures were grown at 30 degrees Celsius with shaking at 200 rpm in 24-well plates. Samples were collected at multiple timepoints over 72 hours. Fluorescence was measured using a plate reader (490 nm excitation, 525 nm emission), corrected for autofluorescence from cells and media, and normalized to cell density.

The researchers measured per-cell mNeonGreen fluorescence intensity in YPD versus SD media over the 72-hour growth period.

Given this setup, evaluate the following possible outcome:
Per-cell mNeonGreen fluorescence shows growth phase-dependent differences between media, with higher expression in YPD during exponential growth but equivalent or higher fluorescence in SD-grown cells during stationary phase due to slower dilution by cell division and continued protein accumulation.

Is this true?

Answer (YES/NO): NO